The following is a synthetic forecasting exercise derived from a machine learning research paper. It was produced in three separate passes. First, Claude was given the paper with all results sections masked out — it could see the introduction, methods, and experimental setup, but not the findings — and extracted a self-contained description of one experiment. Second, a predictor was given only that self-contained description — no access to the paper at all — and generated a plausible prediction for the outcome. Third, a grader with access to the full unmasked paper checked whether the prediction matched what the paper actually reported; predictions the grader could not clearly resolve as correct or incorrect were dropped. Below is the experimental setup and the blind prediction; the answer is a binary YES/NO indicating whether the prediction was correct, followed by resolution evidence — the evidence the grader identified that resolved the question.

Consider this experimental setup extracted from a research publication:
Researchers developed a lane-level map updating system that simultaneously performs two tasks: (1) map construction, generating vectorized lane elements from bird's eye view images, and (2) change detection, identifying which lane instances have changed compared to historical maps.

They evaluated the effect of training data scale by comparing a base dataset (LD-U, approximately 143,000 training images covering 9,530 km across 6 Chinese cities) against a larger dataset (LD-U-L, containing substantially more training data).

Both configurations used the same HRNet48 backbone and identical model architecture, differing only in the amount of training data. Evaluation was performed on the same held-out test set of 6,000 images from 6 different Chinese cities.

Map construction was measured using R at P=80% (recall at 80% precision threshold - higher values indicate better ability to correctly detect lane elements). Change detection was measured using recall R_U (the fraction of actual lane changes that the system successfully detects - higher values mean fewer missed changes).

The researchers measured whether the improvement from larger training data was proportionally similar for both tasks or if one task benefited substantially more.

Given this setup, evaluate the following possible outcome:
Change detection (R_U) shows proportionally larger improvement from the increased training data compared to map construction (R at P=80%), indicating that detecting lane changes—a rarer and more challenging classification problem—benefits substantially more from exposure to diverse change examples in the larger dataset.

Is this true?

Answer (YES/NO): NO